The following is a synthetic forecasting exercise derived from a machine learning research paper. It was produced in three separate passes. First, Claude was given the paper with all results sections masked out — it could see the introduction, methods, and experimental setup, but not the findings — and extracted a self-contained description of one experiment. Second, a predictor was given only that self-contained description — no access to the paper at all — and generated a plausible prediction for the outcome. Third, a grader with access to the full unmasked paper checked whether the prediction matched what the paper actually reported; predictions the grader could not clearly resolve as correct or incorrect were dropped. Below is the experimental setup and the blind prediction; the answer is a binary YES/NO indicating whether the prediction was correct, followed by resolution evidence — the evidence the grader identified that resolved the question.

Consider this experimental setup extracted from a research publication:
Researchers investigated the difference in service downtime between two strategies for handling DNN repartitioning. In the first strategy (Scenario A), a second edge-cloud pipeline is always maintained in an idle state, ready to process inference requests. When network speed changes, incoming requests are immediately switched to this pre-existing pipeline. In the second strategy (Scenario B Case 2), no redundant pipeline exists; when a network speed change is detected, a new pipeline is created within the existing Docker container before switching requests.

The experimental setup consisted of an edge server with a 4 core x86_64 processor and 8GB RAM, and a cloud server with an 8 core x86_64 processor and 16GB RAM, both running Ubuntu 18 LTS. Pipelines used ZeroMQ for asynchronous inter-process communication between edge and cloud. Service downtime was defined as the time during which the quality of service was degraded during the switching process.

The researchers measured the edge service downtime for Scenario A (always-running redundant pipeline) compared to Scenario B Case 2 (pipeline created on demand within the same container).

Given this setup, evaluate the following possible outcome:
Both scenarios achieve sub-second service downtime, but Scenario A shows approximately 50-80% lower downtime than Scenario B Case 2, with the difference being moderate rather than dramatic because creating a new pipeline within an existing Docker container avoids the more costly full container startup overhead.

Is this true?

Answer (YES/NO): NO